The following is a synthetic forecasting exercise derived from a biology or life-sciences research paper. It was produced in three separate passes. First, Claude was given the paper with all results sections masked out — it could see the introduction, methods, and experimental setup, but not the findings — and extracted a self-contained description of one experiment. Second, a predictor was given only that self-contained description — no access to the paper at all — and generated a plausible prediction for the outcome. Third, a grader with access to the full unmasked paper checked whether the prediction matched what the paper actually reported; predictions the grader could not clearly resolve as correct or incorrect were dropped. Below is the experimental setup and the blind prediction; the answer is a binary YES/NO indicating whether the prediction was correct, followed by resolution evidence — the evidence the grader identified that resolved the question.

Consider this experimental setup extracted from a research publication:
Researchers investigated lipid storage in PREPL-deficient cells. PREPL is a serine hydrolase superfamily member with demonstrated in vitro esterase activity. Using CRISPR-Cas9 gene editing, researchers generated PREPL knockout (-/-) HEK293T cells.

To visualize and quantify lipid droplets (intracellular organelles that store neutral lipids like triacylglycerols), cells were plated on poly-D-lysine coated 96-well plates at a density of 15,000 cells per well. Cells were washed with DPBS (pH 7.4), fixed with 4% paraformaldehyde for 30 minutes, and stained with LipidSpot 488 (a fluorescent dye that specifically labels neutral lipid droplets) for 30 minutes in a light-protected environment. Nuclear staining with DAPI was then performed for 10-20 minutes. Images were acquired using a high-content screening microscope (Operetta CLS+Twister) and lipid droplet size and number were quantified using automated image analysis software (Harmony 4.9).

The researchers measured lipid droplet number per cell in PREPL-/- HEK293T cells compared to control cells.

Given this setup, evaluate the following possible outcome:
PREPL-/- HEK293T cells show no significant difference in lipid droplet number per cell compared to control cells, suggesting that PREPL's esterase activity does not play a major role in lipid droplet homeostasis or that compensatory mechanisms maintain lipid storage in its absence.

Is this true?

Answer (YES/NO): NO